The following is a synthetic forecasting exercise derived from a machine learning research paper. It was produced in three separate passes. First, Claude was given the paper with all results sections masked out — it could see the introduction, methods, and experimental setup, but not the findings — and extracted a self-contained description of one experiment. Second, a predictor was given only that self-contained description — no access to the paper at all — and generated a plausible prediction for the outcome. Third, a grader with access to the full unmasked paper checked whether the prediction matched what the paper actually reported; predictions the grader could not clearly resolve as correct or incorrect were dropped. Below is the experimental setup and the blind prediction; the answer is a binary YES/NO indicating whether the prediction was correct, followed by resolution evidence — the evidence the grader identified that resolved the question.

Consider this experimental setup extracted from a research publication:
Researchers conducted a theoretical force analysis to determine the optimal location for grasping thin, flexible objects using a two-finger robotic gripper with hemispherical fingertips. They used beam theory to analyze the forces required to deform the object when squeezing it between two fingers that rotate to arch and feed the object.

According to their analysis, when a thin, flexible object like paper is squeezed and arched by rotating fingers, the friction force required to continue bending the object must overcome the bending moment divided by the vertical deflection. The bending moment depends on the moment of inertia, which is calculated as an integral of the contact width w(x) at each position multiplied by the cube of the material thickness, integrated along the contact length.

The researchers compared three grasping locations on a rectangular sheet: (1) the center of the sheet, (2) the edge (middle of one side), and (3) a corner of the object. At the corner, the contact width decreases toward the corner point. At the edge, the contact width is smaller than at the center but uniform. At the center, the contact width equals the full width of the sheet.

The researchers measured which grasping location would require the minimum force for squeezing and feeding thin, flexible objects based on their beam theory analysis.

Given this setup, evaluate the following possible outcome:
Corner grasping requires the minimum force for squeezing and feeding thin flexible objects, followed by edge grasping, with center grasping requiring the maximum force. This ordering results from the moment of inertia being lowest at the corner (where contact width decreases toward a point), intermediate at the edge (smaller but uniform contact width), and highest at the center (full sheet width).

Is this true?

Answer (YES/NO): YES